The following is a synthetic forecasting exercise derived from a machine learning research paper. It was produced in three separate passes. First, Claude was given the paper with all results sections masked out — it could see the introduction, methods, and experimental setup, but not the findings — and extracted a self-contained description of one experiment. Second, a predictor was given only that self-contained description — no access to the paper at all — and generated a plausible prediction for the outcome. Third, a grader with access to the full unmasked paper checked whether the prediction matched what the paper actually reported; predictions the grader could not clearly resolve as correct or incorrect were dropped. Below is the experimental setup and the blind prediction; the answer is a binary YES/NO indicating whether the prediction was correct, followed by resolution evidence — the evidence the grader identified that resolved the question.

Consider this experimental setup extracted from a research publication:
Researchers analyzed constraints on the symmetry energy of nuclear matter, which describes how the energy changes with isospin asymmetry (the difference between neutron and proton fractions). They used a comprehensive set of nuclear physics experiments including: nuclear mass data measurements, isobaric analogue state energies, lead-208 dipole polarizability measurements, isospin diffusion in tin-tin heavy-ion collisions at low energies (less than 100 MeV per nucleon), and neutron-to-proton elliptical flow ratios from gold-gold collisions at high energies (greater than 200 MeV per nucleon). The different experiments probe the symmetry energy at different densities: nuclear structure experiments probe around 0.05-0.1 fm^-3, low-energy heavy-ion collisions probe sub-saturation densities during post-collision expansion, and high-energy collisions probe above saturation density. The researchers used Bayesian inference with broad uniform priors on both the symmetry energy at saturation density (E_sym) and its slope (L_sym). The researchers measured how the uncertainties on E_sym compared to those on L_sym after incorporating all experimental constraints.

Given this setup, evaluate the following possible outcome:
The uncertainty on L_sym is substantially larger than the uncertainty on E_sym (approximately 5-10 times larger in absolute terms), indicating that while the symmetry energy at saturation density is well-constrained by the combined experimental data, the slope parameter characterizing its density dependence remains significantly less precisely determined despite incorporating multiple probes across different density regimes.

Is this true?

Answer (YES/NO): NO